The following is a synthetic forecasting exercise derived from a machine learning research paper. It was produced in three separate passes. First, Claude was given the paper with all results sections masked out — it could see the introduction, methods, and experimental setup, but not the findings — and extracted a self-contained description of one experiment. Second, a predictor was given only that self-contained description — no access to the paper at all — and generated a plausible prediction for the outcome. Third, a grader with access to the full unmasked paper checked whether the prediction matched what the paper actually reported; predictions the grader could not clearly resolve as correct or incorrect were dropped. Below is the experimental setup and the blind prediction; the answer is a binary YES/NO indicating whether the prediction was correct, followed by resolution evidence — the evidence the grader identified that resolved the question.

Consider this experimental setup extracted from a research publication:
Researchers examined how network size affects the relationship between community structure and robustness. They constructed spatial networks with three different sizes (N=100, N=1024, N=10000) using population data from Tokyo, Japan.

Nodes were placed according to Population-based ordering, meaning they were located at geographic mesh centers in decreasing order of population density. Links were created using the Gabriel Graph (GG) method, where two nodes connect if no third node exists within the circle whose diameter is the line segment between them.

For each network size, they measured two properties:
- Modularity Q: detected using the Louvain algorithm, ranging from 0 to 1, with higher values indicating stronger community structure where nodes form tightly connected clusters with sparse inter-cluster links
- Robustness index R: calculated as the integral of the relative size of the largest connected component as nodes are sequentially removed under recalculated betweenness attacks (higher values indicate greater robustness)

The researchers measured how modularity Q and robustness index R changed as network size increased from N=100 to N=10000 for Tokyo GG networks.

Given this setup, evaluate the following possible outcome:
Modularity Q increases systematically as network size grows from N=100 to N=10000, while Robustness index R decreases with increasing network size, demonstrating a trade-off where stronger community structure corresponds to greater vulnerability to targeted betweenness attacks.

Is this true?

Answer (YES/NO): YES